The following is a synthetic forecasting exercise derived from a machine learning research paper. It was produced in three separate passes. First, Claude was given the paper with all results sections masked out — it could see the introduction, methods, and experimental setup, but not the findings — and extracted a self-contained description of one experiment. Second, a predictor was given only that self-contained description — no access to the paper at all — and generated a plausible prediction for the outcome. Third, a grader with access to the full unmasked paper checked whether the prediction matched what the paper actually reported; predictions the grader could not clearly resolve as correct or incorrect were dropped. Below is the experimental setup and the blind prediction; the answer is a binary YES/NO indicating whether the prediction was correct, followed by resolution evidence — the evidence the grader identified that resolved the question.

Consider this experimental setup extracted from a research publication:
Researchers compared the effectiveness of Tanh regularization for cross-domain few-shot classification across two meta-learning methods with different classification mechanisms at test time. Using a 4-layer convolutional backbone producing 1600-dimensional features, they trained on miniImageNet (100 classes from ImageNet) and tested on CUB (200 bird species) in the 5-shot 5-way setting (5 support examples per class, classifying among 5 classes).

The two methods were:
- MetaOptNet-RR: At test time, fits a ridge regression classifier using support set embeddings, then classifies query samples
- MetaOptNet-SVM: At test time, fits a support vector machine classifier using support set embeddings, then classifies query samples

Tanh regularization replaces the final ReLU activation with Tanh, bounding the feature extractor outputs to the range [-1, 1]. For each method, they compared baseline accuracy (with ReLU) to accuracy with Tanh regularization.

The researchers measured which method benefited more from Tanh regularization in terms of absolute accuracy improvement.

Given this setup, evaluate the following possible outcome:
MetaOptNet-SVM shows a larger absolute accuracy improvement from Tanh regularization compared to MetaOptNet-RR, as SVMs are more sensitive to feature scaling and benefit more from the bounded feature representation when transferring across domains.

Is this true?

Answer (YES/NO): YES